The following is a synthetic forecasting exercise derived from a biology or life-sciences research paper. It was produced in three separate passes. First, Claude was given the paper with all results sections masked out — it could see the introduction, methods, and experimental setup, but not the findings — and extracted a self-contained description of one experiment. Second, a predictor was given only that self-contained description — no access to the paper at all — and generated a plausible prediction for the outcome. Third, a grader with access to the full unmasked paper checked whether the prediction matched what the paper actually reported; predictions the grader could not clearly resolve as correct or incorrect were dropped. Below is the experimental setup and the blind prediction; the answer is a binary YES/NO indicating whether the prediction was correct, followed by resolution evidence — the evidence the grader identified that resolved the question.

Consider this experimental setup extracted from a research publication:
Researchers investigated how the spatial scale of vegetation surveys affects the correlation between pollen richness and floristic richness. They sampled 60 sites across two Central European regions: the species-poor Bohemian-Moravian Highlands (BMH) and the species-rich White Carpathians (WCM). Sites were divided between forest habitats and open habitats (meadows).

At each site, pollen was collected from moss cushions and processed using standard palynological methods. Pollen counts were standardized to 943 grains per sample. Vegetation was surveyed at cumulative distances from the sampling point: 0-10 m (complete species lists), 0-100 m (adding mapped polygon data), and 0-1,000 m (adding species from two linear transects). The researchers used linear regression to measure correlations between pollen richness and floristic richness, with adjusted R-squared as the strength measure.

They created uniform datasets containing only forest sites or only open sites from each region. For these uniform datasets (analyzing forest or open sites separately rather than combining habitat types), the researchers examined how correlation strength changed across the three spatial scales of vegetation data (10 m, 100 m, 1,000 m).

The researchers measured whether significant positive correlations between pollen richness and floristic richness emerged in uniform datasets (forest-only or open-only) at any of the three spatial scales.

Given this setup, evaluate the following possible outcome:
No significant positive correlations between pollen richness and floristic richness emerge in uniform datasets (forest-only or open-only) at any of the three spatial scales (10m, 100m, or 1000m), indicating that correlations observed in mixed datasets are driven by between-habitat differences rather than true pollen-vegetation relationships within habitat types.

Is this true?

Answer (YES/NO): NO